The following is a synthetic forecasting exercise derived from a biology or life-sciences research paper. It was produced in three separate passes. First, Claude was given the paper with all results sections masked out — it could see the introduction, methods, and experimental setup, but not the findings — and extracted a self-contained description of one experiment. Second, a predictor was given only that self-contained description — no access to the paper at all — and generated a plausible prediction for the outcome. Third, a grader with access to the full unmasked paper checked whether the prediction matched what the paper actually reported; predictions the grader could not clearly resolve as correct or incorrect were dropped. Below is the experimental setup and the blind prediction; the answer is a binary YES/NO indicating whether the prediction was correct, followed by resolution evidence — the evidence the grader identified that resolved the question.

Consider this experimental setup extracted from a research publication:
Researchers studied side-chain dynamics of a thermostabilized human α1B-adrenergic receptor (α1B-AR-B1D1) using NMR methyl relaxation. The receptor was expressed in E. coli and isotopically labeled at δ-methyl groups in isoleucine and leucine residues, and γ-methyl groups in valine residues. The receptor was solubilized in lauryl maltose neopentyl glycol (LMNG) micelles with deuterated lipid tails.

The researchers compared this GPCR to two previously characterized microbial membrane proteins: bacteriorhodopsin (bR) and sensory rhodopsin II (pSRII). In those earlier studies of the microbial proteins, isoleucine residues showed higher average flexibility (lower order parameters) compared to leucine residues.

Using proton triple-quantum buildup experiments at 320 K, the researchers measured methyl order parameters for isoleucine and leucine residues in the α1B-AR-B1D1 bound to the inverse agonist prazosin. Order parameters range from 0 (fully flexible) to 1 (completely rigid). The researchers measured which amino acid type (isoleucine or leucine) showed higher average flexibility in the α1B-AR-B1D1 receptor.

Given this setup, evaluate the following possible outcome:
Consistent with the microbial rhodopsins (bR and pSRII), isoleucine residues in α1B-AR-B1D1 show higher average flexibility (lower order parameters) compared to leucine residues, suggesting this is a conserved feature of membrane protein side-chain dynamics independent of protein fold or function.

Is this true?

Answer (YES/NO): NO